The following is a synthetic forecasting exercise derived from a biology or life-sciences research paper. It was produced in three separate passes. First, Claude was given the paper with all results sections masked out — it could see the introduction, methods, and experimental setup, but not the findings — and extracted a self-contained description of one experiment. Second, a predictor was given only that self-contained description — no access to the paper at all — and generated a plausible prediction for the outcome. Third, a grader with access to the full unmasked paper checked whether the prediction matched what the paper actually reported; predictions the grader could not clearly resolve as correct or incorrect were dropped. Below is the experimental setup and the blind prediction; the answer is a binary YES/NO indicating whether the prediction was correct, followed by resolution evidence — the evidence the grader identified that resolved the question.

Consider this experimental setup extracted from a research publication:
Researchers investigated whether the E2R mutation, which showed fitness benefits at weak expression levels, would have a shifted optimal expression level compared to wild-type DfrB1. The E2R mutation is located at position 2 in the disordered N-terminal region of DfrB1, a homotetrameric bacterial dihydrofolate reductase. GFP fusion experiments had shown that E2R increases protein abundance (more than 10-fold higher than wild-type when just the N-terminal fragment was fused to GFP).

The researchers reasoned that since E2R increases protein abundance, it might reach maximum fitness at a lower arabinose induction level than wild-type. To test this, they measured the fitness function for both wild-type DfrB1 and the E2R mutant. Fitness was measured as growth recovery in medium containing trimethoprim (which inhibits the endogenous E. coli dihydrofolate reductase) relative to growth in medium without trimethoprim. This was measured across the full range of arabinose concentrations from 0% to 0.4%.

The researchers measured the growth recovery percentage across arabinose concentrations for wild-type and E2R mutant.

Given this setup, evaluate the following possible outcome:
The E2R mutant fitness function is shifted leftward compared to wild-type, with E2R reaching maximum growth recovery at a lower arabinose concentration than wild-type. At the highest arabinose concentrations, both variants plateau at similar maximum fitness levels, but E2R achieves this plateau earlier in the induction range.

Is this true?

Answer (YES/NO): NO